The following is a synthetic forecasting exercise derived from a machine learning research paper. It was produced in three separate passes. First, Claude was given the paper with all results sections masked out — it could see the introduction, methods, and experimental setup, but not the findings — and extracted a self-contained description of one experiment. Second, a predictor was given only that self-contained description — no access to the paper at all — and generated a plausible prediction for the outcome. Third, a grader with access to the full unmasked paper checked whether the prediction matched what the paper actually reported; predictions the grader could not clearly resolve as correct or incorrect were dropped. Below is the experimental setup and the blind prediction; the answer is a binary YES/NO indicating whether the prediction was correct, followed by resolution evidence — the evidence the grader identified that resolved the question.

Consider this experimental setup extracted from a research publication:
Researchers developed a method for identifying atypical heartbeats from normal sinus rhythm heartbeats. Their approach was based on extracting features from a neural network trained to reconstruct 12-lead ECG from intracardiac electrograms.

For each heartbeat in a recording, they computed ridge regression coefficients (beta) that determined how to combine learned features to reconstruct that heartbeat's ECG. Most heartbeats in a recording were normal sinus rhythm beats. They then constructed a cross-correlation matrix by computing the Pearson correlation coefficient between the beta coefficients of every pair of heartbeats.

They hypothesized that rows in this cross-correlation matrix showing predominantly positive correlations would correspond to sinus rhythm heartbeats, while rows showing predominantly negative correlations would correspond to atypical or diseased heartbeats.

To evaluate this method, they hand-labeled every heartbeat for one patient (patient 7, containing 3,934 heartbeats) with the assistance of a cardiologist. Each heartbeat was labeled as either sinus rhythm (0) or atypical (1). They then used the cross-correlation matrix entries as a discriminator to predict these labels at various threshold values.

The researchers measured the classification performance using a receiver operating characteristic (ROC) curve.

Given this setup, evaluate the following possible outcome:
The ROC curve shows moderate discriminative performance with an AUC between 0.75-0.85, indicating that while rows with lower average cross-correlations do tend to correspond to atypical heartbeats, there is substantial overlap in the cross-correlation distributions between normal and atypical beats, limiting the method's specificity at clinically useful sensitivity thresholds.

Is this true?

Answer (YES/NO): NO